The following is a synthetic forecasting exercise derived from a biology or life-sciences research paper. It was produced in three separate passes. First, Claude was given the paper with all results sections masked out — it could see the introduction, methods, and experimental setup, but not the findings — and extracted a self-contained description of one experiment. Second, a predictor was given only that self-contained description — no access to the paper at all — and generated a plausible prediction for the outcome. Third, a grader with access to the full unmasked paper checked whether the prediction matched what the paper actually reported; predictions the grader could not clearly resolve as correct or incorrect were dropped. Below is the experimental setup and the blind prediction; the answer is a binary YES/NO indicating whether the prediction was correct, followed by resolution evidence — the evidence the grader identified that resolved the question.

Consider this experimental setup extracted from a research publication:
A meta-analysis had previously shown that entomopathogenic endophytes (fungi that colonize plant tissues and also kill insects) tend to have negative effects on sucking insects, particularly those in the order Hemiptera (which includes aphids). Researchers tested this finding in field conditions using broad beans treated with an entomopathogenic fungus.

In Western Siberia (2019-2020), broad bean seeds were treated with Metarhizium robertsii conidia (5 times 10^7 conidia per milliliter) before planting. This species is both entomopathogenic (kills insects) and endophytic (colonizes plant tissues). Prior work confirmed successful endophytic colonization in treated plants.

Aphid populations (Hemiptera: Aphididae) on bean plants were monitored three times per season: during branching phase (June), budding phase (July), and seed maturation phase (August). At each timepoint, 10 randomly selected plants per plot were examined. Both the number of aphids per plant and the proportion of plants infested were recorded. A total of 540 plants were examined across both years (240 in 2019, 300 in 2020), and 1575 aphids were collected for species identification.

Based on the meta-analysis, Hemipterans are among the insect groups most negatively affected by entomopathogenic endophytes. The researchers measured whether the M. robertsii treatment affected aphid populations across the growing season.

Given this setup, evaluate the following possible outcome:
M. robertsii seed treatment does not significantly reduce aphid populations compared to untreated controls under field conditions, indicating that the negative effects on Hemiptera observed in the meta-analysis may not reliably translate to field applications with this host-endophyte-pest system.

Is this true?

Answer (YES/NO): YES